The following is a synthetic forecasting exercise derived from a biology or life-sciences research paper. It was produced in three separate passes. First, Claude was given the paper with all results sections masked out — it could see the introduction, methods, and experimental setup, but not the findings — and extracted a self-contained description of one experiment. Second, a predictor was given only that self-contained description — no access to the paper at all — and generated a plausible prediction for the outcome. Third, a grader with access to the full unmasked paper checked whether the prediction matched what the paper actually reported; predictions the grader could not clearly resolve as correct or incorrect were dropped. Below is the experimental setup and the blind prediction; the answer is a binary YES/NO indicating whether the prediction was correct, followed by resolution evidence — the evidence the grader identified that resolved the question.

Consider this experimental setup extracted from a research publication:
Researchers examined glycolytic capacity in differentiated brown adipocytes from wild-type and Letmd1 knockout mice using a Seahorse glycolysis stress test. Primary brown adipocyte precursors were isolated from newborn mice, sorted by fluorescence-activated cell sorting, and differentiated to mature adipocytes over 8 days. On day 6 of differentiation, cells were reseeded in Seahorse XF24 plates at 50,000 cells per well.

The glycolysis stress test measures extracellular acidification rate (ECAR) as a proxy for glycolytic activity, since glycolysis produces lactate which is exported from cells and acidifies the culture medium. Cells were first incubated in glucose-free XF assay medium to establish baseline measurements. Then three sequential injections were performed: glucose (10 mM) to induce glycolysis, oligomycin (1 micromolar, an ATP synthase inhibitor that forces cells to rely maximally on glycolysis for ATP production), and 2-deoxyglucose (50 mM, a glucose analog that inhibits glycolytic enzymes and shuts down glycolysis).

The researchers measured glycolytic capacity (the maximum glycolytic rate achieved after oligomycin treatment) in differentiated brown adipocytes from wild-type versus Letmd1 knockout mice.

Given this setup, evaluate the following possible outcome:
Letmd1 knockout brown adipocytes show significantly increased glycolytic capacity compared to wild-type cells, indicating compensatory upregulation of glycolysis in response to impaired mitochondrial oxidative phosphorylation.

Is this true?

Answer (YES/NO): NO